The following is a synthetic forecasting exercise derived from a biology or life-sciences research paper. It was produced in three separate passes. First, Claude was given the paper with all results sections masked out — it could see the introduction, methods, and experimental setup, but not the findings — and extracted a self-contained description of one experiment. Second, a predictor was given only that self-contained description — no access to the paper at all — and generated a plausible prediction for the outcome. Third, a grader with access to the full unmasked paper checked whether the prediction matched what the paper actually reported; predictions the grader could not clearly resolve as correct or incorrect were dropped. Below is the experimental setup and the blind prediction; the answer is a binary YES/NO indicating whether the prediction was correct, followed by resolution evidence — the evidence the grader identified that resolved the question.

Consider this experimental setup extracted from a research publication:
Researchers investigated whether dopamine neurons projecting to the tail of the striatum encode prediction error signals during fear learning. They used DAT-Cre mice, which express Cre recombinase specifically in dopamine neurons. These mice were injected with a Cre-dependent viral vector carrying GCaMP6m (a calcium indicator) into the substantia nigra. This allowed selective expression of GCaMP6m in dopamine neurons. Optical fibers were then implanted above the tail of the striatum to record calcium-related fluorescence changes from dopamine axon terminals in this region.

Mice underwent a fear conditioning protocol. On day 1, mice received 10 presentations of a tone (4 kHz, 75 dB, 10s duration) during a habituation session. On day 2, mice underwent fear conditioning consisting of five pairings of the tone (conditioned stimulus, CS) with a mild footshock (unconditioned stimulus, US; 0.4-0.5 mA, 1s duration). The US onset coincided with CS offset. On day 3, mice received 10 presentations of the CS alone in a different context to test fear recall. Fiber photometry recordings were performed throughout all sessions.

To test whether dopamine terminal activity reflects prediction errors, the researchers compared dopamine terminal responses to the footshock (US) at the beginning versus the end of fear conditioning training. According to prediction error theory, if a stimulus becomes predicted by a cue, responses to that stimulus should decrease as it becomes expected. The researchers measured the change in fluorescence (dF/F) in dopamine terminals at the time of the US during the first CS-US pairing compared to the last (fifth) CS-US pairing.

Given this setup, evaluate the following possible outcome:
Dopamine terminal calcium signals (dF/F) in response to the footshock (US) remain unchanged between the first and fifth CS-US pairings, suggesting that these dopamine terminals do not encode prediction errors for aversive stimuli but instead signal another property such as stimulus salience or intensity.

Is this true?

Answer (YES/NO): NO